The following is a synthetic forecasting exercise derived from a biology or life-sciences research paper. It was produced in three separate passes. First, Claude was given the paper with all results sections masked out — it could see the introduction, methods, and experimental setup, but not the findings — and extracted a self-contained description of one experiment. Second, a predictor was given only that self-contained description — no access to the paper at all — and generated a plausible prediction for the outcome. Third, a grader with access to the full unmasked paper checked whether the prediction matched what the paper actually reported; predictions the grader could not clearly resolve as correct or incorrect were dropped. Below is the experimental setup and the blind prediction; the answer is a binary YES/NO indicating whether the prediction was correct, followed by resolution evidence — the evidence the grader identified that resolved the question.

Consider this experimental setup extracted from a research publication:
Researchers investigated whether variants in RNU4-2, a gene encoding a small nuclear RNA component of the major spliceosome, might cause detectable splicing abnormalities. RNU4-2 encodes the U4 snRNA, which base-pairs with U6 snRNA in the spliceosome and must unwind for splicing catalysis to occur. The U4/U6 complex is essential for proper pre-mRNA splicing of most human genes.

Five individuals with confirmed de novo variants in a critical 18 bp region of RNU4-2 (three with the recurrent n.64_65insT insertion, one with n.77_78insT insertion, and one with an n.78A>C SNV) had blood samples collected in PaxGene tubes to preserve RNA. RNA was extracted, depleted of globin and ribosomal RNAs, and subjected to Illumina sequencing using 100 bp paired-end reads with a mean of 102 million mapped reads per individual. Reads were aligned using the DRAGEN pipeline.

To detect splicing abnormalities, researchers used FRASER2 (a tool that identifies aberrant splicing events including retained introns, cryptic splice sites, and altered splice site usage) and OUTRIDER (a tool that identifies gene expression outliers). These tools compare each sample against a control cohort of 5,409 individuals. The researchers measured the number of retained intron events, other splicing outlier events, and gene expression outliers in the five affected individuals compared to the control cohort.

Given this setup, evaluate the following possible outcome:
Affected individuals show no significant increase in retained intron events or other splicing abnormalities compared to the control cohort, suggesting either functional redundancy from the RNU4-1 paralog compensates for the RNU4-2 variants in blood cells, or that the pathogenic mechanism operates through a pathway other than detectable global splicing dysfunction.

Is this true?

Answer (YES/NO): YES